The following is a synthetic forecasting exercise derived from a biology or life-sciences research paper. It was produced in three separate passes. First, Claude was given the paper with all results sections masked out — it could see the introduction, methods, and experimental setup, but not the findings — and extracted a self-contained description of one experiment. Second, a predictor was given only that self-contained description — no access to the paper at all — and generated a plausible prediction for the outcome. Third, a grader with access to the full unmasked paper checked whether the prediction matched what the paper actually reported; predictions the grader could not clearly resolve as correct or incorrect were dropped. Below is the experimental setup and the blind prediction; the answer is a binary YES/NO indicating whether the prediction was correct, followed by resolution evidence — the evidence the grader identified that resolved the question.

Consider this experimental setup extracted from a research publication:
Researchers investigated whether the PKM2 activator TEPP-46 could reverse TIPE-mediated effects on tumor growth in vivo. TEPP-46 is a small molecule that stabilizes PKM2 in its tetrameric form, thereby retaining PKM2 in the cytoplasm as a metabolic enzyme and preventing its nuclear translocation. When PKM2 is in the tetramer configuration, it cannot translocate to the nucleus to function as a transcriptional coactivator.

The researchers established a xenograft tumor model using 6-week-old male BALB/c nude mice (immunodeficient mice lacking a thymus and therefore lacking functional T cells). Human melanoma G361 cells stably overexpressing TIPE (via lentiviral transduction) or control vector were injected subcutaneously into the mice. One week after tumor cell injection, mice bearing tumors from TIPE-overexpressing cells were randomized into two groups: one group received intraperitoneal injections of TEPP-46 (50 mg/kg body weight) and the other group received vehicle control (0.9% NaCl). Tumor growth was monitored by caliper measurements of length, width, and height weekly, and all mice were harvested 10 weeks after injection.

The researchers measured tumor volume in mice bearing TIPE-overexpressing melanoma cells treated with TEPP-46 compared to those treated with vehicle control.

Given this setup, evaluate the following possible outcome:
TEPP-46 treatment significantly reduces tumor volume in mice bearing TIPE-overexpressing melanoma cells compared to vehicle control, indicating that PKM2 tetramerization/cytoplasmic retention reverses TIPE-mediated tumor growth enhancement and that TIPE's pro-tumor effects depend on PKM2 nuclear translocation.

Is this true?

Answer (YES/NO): YES